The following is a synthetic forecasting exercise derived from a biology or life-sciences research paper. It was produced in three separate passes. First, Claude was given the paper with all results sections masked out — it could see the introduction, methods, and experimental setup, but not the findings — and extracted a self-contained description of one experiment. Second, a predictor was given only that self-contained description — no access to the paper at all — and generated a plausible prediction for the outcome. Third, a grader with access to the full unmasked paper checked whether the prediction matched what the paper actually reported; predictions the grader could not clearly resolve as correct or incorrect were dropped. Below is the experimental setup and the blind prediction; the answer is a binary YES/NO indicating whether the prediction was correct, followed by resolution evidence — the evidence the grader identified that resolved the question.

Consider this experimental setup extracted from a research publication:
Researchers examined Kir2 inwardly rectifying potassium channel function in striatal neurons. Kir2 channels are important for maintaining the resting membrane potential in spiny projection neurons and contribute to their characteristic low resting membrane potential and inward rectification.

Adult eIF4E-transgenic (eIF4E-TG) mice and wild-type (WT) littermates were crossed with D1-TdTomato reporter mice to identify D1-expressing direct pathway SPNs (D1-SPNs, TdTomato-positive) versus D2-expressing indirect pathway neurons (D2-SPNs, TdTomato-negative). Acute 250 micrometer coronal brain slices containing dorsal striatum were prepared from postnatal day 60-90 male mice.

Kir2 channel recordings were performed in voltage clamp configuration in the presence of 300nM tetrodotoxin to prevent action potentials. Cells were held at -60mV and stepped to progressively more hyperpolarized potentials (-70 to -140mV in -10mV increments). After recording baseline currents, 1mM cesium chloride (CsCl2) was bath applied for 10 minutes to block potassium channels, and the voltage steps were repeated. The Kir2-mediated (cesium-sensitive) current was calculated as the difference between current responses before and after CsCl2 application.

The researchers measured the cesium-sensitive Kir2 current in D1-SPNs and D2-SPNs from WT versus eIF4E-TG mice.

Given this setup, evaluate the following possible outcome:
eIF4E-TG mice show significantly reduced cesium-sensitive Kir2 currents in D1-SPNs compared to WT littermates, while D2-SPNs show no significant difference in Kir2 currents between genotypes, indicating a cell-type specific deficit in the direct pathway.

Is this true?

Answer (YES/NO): NO